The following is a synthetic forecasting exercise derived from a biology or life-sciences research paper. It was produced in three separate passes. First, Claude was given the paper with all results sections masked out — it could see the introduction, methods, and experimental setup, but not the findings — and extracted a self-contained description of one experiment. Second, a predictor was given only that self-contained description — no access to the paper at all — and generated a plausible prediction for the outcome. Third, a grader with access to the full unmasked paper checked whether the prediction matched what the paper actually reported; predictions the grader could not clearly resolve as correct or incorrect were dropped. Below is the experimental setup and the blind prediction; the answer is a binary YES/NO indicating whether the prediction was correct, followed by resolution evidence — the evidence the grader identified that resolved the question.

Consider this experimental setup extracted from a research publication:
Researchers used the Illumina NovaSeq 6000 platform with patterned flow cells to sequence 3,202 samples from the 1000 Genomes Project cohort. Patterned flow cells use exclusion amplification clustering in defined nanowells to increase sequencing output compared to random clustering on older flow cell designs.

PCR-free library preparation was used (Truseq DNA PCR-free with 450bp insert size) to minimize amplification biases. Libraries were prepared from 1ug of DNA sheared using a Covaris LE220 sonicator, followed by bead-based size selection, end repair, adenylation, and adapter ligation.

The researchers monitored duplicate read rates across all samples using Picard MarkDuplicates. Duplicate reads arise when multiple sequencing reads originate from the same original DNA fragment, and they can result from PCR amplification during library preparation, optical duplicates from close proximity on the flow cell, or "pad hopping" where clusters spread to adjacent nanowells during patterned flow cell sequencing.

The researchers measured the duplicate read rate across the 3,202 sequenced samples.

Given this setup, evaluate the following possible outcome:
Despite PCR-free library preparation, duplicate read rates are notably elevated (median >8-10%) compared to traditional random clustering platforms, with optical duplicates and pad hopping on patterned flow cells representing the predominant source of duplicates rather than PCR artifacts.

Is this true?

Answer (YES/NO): NO